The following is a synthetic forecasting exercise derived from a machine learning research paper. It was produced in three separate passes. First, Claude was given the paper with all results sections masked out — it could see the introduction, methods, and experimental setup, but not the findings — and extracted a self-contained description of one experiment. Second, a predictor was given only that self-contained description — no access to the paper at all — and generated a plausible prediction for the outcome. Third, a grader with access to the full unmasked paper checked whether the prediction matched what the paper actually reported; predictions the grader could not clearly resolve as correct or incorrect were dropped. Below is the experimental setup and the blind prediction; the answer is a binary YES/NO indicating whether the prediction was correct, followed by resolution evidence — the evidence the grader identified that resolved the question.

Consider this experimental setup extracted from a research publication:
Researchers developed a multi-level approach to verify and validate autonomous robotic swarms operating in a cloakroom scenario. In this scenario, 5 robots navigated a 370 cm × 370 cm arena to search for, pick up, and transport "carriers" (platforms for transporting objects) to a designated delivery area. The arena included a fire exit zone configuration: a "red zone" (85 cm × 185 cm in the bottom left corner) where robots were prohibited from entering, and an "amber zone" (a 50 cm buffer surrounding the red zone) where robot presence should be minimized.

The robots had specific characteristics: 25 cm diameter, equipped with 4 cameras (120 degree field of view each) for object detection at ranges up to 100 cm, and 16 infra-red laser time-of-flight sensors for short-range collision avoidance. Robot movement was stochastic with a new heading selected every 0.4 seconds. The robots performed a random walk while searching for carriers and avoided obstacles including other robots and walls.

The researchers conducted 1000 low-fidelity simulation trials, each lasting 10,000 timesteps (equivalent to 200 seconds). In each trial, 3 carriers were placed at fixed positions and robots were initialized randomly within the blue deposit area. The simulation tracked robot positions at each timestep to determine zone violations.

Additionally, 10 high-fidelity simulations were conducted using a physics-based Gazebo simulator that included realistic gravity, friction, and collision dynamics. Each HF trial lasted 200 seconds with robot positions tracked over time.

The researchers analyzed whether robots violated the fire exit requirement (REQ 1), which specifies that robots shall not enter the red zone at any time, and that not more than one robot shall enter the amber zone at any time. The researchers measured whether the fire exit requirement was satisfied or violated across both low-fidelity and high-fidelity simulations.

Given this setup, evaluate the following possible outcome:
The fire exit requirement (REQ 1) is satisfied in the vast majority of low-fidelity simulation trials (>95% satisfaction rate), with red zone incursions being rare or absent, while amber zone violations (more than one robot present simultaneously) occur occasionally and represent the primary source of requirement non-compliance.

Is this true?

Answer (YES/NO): NO